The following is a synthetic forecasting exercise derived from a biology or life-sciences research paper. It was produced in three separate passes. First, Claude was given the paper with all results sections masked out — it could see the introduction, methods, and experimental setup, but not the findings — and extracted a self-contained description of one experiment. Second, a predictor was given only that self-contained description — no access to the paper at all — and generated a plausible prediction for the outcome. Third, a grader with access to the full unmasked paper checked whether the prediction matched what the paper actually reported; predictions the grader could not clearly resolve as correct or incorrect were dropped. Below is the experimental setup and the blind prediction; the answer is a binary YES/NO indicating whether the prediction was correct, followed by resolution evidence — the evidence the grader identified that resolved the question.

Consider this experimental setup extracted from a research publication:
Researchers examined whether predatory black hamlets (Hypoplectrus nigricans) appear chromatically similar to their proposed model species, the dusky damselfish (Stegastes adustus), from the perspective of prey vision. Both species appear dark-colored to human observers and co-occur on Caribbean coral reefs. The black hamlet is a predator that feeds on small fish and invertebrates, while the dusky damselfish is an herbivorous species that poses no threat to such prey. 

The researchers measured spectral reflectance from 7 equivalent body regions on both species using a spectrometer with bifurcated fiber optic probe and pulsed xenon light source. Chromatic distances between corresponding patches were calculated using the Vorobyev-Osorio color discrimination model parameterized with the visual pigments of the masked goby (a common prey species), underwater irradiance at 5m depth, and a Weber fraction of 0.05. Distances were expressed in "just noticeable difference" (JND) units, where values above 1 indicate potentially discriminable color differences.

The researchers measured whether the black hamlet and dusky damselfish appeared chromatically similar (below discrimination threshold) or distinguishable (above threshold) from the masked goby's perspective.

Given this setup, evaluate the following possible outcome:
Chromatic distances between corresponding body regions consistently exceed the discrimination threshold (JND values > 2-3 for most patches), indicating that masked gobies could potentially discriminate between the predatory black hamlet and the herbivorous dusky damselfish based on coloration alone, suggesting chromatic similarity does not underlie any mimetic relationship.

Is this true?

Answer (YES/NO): NO